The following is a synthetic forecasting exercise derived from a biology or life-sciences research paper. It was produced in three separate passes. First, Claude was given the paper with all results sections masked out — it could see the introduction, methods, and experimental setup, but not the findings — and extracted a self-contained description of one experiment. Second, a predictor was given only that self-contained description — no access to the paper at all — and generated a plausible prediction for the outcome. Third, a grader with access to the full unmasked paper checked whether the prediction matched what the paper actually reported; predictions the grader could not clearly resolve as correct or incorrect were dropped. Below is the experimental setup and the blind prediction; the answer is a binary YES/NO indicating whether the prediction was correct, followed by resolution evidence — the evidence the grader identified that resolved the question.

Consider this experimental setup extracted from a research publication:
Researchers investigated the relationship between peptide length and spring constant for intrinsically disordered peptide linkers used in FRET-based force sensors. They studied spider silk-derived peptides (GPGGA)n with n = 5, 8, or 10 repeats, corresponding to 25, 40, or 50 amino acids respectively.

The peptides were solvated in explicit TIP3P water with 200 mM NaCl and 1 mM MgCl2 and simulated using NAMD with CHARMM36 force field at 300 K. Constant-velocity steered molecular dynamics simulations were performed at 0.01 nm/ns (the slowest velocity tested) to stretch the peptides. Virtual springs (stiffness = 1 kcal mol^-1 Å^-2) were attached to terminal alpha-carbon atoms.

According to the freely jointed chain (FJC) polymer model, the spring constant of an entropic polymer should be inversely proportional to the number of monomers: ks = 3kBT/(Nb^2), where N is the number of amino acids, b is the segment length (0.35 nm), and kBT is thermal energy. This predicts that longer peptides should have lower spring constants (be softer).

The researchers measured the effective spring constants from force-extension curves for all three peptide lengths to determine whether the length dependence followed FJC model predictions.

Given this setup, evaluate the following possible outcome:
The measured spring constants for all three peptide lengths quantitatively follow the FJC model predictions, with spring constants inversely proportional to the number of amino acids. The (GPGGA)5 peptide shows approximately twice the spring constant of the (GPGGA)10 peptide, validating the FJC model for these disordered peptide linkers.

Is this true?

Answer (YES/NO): NO